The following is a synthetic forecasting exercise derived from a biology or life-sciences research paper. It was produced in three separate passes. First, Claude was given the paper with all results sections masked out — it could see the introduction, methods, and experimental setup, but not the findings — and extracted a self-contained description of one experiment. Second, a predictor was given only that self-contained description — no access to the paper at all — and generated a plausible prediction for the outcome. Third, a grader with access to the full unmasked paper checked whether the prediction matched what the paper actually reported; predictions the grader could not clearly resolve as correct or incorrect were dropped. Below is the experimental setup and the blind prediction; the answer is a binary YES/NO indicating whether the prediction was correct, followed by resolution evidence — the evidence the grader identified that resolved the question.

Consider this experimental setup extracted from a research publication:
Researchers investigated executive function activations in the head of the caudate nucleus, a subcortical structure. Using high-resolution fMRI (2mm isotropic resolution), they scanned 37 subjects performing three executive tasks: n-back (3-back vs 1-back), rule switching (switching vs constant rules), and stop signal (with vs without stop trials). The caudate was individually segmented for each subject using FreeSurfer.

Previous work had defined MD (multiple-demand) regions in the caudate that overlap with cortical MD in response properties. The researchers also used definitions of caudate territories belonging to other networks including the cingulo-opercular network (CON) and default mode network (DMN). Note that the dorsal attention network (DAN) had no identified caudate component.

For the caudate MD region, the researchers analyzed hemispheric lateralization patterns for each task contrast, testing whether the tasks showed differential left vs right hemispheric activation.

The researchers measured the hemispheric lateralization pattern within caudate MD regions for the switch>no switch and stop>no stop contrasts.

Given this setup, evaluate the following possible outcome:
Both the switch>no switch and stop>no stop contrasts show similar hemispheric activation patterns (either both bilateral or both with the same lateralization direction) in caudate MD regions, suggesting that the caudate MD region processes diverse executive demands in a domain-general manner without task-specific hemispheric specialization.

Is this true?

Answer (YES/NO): NO